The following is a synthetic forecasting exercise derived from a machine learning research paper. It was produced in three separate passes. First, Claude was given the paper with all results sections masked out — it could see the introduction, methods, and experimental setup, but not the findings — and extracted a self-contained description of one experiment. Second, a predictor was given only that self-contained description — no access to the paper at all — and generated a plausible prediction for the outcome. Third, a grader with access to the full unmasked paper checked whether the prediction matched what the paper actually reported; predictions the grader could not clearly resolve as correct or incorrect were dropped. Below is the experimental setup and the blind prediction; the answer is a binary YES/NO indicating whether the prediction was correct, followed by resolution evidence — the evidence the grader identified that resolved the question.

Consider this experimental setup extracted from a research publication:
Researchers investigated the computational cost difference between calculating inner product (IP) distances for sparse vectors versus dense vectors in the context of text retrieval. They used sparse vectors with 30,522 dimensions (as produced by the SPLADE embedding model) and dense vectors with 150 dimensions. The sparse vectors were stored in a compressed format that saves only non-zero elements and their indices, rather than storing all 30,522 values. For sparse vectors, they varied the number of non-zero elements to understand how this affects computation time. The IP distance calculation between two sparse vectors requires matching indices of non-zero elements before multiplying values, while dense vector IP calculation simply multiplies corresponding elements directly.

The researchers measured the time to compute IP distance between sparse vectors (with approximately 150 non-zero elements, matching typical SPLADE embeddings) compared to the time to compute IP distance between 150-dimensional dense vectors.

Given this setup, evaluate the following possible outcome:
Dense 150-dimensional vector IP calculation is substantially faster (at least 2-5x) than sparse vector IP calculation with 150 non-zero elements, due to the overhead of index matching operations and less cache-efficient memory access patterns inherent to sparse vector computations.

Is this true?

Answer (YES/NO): YES